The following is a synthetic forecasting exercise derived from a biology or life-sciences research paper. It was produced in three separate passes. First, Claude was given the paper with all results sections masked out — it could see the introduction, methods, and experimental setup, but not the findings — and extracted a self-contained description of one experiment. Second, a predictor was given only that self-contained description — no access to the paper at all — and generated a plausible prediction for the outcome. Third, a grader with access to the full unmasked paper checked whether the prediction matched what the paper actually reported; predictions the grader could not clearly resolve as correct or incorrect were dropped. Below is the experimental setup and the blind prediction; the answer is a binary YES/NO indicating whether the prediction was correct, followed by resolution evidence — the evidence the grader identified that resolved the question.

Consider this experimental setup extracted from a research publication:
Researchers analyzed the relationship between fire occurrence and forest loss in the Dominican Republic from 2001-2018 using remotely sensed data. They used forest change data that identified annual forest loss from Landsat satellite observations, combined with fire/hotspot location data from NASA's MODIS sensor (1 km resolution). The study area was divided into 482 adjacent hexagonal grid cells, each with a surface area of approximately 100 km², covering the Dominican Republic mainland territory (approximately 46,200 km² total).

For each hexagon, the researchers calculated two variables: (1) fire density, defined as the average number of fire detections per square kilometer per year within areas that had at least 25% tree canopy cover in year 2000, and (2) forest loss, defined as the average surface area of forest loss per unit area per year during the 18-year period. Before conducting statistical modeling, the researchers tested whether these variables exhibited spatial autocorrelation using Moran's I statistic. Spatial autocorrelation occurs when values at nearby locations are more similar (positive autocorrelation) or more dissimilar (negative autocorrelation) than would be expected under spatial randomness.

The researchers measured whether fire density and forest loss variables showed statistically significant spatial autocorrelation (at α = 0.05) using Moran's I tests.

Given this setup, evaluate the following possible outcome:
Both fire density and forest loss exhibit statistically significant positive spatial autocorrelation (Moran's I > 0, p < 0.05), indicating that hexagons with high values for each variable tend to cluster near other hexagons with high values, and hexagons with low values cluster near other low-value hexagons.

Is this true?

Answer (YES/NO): YES